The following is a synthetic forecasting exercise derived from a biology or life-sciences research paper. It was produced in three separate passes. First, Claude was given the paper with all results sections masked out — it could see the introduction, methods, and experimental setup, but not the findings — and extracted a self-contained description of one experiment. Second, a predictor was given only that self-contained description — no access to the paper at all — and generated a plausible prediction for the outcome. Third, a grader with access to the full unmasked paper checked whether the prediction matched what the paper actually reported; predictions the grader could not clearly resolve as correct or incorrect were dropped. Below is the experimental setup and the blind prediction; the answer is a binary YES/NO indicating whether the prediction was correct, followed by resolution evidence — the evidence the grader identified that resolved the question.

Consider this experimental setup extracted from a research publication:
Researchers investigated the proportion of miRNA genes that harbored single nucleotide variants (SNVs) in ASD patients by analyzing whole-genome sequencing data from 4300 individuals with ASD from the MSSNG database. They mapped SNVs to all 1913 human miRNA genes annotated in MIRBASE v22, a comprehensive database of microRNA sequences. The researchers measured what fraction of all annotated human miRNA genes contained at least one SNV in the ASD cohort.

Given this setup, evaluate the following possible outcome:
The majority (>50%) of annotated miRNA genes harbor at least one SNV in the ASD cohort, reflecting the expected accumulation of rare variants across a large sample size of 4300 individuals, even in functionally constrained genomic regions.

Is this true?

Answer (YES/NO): YES